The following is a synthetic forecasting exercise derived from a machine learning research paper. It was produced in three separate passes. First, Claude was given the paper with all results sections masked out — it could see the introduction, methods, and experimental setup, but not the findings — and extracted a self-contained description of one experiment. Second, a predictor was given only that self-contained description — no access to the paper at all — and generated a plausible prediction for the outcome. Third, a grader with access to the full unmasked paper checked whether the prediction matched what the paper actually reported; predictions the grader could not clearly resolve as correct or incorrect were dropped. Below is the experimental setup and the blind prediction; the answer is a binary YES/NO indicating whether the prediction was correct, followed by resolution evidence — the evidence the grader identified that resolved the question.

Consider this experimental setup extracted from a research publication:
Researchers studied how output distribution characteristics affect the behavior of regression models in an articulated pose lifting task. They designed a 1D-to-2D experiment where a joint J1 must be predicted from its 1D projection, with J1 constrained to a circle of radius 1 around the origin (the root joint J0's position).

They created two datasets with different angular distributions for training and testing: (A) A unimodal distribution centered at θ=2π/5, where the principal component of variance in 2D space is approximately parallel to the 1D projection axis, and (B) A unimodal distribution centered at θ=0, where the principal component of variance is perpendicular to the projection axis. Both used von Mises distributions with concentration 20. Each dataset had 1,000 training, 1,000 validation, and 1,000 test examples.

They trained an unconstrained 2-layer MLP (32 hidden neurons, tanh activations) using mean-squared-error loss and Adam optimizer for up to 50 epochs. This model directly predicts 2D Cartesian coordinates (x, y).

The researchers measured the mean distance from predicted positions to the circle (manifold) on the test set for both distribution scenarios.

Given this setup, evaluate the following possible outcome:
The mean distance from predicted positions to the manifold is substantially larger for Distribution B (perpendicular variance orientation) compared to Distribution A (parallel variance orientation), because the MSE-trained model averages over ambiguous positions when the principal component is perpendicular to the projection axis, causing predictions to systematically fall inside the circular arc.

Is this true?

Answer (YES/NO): YES